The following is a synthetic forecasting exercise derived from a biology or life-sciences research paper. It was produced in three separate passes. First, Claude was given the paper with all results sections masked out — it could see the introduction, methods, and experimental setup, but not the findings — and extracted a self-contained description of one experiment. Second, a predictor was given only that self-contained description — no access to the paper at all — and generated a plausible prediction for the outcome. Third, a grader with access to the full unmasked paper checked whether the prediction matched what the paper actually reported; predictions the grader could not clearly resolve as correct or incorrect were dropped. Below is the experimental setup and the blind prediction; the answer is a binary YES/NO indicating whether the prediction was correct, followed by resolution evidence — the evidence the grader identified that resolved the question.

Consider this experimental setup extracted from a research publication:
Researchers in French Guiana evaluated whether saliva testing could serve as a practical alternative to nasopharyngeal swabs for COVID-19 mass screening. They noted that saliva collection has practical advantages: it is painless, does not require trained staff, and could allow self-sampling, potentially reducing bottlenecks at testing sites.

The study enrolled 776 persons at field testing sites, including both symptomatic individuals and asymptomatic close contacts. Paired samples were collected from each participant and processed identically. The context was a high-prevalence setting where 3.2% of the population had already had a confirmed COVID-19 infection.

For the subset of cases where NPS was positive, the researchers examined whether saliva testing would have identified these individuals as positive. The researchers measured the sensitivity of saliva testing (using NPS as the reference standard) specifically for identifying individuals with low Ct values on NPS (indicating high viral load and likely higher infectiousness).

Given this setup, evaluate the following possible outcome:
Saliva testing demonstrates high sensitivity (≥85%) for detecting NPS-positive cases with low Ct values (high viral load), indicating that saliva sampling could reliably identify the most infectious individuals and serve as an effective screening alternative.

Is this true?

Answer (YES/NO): NO